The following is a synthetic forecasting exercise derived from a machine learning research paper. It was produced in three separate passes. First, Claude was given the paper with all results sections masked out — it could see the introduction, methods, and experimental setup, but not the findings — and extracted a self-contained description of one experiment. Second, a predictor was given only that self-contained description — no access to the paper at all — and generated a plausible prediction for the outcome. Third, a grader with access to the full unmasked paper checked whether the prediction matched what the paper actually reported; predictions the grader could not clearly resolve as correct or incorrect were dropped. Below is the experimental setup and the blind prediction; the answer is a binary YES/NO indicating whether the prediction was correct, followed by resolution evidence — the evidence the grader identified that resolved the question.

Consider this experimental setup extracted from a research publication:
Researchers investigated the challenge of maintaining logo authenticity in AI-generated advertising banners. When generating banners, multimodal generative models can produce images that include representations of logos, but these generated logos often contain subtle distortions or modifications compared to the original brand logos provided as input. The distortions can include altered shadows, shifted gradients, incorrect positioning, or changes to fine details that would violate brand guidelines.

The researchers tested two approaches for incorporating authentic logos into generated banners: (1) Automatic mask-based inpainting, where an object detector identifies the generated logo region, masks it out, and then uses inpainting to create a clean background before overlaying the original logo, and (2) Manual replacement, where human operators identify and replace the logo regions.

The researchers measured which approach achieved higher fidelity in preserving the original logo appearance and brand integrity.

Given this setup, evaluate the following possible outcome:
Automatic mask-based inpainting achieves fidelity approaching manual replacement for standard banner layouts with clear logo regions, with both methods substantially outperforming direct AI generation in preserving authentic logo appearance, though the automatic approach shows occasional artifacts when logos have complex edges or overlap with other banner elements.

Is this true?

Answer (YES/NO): NO